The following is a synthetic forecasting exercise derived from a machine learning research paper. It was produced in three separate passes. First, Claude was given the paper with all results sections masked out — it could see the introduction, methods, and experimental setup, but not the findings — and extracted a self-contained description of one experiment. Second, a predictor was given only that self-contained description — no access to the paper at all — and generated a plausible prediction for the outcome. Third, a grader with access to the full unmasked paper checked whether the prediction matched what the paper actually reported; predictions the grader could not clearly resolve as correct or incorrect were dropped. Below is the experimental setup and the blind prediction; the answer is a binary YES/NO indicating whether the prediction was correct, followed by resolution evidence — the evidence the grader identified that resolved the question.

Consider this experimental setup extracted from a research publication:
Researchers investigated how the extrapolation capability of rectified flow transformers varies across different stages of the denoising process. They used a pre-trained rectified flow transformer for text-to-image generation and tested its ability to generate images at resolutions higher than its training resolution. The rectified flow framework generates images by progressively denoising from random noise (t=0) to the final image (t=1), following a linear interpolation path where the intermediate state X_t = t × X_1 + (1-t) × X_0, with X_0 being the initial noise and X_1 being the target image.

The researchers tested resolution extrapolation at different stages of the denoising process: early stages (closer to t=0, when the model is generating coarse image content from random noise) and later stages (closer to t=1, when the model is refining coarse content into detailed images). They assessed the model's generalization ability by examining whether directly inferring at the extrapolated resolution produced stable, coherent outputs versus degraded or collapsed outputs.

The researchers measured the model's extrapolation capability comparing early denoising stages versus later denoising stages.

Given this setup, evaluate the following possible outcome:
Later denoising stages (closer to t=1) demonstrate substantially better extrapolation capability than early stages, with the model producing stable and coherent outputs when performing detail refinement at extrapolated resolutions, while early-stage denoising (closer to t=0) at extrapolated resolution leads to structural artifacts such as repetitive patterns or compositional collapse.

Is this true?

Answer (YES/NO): YES